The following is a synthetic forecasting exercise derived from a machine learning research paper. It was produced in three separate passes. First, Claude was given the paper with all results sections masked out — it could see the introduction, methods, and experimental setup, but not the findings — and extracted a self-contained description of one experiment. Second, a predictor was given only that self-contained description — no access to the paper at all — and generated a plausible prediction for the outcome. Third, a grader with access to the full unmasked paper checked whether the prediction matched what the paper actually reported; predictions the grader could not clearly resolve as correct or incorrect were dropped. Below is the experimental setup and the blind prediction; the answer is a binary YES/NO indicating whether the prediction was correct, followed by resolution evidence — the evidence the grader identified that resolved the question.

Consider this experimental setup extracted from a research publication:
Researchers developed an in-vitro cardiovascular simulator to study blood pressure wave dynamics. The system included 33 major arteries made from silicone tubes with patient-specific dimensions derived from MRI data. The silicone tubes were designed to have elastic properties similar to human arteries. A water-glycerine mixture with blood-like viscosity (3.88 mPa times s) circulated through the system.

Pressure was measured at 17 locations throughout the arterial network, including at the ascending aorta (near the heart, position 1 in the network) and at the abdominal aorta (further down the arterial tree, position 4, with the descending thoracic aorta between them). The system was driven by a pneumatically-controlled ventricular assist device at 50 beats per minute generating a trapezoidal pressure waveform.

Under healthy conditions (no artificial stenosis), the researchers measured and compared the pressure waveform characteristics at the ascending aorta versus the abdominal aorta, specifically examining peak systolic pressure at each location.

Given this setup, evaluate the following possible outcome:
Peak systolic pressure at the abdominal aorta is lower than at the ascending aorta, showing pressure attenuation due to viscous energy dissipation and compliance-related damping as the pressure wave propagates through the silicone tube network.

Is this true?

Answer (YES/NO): NO